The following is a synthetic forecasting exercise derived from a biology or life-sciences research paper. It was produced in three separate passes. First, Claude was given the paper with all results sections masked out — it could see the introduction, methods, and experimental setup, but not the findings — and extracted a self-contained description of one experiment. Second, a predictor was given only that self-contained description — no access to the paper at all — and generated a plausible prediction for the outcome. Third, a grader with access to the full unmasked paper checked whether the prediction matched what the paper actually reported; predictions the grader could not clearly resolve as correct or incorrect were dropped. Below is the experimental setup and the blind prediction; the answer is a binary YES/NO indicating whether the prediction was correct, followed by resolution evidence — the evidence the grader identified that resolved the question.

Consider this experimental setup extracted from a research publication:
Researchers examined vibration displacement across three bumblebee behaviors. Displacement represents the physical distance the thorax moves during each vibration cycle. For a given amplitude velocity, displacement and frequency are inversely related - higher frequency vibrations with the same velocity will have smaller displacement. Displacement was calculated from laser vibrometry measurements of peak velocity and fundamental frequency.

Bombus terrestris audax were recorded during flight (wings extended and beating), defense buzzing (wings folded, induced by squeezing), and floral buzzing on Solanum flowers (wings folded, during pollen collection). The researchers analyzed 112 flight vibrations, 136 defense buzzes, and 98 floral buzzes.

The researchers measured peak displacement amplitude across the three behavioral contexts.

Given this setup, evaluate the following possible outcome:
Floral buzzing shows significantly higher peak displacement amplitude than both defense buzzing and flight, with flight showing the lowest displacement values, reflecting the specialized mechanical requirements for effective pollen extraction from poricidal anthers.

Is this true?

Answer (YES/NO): NO